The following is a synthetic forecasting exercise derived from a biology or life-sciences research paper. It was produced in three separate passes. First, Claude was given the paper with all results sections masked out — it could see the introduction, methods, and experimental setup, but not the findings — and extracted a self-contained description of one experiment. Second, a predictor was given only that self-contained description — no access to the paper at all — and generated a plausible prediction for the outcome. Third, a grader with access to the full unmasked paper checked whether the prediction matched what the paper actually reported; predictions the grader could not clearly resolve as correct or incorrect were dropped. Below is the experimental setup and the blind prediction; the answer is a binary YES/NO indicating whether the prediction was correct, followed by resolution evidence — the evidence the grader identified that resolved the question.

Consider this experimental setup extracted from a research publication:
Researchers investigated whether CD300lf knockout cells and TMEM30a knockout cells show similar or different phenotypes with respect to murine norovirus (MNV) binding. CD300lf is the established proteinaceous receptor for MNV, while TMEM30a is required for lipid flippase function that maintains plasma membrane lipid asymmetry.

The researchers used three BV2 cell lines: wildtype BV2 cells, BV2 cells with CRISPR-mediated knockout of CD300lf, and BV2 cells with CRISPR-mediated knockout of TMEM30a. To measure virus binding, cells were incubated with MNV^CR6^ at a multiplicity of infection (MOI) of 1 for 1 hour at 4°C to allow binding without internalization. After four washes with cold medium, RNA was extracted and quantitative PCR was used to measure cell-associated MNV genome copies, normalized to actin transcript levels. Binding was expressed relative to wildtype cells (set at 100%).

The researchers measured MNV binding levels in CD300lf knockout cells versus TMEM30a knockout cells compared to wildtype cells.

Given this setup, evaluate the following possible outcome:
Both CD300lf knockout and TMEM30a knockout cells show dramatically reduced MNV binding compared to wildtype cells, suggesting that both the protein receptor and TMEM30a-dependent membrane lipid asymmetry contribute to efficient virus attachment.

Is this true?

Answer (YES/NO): YES